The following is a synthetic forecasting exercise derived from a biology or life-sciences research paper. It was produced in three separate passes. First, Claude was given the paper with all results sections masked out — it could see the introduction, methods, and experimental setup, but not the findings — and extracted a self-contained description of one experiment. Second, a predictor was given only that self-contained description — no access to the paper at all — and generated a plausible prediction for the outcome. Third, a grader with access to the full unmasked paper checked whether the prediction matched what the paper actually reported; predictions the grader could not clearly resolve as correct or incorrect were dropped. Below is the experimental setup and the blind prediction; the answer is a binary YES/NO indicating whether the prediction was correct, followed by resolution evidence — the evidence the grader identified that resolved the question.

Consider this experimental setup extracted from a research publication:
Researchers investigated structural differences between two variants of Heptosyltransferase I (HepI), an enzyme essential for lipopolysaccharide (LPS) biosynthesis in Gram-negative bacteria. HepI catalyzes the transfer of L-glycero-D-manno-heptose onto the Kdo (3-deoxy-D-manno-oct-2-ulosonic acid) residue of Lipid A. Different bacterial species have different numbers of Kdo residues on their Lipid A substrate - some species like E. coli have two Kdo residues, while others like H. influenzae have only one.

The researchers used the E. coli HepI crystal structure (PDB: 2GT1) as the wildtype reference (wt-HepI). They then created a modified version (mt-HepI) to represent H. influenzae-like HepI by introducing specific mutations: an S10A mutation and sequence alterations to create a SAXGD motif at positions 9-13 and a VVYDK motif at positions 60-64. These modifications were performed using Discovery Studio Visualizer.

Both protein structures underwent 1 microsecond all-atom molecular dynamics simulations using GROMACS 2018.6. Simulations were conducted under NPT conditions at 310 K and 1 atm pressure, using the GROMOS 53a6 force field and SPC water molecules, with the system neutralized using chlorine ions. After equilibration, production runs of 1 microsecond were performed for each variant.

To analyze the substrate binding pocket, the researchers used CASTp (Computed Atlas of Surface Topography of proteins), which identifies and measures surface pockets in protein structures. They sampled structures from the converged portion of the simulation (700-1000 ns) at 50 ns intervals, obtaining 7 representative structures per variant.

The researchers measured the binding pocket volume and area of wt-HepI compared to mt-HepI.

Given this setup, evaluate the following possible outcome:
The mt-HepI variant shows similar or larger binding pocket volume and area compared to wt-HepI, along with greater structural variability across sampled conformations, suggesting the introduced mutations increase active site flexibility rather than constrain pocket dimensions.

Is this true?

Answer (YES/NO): NO